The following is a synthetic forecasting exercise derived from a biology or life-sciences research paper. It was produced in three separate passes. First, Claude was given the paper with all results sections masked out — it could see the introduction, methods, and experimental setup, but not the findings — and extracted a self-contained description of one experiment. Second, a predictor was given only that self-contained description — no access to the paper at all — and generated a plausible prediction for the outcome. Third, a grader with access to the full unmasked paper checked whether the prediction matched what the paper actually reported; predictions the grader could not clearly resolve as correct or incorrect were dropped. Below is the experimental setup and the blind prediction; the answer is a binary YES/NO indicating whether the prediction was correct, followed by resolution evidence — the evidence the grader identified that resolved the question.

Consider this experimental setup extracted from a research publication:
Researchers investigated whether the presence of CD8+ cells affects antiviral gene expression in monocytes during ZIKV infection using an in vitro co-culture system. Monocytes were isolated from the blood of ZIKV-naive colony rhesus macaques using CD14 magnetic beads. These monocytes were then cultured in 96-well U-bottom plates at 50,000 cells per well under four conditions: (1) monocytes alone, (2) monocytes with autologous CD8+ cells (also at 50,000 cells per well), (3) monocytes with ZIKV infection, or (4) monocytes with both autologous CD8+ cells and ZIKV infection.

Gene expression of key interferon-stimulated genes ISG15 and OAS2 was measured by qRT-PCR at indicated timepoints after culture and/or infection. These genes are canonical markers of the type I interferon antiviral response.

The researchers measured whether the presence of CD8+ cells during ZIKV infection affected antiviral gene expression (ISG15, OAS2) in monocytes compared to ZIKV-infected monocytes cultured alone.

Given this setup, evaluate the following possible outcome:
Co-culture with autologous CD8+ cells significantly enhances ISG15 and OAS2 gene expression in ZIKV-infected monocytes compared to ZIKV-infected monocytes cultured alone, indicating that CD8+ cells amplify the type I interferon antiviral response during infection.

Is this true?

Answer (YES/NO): YES